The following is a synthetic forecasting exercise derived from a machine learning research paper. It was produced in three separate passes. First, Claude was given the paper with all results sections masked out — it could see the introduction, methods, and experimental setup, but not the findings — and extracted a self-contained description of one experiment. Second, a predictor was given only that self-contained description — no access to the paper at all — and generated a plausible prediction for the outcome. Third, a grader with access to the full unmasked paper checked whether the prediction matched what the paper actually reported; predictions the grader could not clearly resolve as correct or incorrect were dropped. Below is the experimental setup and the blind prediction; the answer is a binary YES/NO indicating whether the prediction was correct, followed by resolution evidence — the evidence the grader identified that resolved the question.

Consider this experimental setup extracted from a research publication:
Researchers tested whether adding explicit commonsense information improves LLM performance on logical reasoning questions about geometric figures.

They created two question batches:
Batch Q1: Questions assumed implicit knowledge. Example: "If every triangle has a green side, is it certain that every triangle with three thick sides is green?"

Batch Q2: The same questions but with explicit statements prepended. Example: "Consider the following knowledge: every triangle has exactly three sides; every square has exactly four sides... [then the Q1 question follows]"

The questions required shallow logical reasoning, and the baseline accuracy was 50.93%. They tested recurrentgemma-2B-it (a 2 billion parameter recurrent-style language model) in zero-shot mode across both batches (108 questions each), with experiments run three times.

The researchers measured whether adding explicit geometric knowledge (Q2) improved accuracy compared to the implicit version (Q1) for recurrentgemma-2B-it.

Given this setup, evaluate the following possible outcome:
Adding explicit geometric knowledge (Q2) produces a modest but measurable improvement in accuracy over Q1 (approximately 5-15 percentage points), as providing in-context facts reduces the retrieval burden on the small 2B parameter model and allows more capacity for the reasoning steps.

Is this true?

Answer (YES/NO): NO